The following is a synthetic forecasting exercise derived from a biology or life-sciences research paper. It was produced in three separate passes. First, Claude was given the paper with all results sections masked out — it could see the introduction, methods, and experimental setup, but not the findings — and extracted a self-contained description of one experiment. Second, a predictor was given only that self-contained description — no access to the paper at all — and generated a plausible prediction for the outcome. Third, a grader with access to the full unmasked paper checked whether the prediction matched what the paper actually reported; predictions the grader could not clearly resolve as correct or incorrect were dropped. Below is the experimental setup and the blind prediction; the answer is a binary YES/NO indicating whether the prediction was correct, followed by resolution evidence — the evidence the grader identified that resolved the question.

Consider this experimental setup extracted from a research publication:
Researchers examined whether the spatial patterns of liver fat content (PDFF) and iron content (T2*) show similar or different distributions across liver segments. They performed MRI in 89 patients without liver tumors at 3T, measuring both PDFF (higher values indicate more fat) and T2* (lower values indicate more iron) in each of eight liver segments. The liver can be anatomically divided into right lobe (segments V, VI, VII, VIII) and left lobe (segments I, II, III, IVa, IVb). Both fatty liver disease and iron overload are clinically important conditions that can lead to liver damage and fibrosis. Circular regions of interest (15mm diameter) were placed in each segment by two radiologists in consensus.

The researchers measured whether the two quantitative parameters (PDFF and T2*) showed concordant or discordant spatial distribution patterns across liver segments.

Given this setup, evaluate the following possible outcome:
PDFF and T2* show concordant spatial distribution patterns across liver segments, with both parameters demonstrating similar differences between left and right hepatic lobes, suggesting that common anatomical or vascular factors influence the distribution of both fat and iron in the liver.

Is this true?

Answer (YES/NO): NO